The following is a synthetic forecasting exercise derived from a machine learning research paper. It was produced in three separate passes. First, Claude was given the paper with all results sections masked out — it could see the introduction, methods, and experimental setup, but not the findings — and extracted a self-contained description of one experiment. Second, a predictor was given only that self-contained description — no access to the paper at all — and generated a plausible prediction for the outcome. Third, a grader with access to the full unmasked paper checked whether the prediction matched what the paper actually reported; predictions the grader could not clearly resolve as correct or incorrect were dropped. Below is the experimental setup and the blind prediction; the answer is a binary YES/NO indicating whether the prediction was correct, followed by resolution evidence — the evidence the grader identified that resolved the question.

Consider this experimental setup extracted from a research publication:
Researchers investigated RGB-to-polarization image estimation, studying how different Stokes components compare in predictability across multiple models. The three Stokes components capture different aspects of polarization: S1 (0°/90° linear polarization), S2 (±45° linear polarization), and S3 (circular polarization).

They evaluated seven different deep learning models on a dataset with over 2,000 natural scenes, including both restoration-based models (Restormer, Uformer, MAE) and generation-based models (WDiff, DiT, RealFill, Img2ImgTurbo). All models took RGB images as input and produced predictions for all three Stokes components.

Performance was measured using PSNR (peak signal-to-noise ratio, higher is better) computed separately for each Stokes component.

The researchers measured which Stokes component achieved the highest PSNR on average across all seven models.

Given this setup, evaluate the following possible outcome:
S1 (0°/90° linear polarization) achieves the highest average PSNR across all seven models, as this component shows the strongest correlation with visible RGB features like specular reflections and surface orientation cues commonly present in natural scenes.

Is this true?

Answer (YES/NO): NO